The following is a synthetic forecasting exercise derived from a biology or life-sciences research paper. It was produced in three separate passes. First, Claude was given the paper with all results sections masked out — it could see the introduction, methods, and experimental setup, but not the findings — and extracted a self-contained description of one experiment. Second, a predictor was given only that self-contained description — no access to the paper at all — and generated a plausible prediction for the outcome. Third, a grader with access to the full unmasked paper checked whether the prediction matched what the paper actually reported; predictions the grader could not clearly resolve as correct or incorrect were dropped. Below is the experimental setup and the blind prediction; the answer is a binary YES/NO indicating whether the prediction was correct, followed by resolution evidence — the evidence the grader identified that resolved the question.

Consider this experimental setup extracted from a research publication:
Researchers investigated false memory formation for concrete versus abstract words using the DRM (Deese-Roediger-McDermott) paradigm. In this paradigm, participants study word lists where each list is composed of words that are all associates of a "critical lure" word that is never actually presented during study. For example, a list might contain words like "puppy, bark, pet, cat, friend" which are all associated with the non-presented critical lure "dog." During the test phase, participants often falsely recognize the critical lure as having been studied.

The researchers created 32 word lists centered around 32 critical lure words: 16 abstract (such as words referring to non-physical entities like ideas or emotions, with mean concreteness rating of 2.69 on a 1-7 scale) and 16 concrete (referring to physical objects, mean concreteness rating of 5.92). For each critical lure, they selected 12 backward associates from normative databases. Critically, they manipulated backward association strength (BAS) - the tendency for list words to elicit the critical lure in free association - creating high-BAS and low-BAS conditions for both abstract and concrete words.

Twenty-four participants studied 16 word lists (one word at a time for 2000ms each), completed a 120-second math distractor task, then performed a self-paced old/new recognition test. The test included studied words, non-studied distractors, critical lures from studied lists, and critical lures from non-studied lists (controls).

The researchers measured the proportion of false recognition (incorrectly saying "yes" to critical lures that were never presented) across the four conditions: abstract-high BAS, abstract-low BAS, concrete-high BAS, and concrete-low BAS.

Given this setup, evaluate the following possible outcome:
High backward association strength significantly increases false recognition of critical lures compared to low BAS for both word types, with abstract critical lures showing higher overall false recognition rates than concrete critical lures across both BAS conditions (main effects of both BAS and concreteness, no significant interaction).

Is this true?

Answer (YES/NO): NO